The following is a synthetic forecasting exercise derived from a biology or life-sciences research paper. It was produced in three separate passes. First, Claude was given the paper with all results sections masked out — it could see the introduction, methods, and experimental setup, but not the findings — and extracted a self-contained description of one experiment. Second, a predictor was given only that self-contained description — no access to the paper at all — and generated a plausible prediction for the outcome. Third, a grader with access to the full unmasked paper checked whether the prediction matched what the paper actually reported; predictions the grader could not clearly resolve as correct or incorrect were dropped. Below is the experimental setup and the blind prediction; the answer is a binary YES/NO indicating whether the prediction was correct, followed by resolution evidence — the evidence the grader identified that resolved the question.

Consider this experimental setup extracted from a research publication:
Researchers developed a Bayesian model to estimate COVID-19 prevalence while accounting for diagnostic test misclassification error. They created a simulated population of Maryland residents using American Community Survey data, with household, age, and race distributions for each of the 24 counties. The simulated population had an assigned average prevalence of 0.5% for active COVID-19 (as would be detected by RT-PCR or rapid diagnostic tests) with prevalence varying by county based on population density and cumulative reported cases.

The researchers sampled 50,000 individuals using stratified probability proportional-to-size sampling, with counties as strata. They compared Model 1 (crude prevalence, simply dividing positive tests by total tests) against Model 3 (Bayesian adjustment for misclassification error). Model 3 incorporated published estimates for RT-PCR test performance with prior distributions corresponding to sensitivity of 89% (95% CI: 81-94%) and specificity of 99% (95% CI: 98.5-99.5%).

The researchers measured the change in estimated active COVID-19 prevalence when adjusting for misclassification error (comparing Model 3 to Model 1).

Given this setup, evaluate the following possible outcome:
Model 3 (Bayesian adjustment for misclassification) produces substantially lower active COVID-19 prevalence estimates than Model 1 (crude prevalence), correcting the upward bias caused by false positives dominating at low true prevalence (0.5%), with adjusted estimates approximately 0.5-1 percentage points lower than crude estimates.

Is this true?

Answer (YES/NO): YES